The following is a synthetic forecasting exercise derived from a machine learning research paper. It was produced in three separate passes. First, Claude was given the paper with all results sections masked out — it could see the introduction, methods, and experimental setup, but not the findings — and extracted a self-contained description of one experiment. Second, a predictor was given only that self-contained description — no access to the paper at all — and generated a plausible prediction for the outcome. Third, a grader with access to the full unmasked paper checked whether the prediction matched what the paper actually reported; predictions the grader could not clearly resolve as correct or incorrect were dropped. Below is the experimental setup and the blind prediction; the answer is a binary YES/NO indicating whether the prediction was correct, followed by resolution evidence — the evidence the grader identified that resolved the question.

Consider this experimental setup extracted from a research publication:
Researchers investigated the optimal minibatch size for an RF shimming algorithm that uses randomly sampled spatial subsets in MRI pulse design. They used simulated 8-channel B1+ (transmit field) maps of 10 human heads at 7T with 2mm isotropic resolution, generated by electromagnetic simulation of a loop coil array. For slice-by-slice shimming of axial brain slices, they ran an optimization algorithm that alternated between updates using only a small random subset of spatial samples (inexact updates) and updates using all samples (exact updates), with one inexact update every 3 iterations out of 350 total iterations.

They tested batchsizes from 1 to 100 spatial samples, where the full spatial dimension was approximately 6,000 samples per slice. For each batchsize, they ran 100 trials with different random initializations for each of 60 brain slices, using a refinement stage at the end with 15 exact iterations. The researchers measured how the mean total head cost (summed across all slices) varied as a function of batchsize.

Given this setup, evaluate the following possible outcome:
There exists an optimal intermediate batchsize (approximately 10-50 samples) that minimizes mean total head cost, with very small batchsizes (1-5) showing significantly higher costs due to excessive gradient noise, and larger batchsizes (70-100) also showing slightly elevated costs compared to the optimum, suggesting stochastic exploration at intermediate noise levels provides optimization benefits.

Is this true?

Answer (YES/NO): NO